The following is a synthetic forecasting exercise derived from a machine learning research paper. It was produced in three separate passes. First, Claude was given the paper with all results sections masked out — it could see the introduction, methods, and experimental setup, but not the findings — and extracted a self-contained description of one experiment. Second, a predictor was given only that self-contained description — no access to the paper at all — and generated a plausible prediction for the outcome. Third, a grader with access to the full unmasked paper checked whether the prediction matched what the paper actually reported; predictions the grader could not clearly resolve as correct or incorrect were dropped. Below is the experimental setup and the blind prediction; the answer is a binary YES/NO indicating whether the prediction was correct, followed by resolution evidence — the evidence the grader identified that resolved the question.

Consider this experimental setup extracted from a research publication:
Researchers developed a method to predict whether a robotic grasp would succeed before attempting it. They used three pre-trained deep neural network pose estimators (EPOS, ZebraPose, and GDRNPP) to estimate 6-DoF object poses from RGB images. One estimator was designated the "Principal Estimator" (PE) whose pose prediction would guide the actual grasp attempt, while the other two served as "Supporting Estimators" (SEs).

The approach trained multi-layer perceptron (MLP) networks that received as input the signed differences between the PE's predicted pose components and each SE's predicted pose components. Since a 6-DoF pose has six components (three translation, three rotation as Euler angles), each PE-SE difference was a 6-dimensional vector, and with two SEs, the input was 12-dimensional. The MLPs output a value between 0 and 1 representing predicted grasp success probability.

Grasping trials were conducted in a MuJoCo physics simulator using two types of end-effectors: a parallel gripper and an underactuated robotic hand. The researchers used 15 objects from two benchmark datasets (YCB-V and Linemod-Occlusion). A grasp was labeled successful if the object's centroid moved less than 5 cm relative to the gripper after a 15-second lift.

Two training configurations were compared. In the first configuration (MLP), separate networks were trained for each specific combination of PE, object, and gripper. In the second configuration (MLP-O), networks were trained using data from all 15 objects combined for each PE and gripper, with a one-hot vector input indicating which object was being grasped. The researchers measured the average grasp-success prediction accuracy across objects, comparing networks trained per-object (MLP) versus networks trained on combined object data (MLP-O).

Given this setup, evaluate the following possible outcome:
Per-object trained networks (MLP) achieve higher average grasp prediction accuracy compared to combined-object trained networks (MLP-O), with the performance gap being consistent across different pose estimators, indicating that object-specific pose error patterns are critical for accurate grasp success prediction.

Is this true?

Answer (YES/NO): NO